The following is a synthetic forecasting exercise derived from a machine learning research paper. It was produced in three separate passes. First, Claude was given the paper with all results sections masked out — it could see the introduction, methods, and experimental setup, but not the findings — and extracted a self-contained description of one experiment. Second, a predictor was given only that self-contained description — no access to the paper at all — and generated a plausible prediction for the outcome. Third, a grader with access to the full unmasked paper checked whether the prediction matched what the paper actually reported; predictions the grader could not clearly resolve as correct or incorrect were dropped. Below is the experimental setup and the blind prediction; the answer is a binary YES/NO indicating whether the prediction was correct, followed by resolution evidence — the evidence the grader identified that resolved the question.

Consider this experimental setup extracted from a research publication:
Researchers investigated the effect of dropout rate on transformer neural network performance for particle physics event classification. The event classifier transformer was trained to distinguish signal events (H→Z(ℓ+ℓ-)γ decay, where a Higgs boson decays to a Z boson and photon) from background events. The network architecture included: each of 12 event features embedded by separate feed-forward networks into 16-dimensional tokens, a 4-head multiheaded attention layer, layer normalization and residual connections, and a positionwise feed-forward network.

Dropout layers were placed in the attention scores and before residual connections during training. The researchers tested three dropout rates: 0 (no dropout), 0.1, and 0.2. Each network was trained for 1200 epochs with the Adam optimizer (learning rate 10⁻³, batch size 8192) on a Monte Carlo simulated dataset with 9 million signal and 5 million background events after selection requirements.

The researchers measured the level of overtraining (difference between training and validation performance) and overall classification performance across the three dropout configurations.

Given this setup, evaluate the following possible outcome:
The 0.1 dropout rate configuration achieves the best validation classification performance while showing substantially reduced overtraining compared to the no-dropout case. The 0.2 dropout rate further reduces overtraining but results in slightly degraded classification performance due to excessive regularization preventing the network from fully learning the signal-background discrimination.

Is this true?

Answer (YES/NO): NO